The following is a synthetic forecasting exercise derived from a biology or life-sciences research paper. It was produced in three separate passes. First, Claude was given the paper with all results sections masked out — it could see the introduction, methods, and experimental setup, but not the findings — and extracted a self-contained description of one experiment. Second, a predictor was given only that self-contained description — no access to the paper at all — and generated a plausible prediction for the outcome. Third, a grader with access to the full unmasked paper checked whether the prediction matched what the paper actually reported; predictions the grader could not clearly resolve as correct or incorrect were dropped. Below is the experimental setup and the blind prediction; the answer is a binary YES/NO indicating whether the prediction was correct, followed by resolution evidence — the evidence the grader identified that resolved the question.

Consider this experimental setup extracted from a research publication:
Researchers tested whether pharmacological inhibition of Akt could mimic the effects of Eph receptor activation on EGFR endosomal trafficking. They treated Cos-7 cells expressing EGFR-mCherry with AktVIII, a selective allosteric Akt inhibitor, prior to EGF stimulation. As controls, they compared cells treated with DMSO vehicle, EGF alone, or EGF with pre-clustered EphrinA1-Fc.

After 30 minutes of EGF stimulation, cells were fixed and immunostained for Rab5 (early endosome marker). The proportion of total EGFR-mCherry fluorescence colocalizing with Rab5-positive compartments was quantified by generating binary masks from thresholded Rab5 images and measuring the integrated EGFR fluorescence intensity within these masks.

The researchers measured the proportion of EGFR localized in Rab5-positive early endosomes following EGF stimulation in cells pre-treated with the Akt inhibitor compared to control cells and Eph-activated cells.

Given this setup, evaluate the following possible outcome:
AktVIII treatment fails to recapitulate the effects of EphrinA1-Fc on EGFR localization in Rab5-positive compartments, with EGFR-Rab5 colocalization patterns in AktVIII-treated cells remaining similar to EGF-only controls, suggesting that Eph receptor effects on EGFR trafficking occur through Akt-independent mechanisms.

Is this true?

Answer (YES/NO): NO